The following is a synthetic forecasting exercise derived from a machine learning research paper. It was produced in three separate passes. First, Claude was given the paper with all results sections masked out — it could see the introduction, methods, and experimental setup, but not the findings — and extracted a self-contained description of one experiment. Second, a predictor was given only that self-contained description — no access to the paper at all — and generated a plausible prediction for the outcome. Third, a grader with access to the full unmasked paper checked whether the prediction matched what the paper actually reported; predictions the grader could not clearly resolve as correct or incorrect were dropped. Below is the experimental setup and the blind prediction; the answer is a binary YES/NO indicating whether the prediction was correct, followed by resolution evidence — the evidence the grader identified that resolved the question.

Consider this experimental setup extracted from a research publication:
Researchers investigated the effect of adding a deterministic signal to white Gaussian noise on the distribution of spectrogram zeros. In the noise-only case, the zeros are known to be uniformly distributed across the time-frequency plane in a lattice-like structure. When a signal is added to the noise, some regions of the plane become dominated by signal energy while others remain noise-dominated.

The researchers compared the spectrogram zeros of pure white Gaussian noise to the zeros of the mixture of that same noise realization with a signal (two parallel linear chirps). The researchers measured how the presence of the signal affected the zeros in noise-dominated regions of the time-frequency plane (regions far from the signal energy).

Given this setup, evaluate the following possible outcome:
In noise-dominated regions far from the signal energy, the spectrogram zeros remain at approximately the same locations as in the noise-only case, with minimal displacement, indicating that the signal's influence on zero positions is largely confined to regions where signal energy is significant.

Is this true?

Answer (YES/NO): YES